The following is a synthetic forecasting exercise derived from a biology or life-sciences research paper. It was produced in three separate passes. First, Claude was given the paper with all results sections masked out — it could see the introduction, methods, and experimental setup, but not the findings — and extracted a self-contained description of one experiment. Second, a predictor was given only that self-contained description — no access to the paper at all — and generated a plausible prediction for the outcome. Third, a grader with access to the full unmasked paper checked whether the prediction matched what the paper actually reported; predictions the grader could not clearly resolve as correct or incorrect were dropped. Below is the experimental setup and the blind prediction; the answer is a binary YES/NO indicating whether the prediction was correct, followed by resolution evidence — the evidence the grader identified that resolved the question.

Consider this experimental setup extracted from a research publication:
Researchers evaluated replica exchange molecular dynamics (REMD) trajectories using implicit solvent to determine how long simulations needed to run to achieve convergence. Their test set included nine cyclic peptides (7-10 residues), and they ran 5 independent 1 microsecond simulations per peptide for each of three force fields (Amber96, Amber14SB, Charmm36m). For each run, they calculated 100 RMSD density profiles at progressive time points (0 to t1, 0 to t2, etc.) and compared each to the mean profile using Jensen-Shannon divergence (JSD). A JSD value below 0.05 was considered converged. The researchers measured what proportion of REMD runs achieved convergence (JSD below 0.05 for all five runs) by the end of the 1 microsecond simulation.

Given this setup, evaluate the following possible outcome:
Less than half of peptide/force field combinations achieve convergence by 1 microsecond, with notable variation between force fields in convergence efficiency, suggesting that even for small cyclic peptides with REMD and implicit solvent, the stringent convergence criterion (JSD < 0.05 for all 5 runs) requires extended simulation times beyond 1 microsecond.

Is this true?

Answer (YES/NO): NO